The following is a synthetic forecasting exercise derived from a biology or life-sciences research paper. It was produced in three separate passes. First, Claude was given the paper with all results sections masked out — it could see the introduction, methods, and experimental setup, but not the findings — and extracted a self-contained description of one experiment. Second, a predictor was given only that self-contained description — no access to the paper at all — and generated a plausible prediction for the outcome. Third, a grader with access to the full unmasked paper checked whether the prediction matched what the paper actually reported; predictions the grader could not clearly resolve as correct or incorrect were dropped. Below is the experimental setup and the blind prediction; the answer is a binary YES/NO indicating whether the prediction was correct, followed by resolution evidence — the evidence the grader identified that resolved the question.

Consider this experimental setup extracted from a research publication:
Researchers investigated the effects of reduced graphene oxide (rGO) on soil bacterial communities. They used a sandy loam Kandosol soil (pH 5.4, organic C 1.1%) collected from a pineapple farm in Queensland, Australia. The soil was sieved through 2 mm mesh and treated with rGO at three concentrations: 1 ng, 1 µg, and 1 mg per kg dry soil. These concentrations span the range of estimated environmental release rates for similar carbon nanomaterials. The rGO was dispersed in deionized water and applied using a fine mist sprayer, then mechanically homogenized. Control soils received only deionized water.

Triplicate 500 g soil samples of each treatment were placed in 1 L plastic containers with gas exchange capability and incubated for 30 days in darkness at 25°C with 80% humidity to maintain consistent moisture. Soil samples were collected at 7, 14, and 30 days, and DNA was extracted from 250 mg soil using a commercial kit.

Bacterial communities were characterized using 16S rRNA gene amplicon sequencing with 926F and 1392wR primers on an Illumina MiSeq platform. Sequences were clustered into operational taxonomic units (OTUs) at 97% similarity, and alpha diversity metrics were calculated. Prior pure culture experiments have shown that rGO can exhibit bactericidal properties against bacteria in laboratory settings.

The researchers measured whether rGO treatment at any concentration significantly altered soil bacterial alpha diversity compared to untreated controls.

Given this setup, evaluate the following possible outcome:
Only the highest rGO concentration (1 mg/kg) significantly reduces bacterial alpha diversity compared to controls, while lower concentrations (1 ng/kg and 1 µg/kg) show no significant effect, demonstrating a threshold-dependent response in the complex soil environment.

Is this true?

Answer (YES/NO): NO